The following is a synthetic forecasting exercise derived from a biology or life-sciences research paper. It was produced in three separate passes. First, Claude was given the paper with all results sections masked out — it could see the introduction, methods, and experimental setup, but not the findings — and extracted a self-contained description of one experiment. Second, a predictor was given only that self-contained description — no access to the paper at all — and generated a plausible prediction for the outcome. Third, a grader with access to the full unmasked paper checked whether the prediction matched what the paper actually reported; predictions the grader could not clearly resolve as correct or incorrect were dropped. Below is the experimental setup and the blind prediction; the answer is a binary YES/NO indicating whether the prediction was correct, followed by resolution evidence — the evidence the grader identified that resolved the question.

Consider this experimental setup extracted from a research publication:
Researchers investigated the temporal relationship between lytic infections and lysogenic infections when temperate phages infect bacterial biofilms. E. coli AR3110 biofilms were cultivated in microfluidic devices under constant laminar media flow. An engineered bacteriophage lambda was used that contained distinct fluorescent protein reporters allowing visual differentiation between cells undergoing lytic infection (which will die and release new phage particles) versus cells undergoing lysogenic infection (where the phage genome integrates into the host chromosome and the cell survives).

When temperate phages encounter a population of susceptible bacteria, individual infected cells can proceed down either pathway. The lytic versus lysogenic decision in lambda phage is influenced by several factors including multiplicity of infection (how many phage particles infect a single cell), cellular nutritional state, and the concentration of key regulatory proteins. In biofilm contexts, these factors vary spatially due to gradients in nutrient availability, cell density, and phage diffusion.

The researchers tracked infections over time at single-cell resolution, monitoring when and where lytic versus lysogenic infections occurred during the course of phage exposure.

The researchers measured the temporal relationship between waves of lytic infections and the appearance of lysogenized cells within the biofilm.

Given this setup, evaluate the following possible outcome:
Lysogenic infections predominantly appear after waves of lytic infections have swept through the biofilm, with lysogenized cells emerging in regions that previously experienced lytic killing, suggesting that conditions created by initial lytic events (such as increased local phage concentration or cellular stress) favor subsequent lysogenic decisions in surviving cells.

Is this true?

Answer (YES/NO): NO